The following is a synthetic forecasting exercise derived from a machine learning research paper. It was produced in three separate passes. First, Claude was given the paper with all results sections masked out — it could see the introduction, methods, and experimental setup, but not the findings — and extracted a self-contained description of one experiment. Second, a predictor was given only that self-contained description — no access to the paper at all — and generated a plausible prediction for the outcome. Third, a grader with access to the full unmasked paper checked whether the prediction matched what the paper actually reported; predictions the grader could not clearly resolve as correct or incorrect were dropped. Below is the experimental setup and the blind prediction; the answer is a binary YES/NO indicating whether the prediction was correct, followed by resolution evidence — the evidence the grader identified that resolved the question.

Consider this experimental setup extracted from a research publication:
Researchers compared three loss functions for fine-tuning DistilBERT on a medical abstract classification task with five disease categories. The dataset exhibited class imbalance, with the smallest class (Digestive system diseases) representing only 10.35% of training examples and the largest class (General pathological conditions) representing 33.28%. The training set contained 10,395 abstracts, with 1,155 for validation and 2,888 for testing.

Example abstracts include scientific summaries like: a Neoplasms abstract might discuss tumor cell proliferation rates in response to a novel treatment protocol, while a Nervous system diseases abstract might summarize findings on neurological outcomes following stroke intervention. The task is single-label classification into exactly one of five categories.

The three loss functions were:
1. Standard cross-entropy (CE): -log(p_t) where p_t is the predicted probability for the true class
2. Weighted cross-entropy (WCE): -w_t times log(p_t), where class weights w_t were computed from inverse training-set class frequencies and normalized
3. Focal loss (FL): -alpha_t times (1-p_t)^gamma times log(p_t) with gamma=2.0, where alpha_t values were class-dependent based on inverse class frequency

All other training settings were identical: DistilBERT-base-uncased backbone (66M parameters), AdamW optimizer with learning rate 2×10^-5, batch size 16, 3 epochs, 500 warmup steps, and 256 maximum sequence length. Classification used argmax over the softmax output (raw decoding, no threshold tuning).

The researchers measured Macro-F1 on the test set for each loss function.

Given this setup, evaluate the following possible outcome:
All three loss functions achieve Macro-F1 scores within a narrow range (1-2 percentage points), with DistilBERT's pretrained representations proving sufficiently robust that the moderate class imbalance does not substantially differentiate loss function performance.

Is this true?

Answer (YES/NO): NO